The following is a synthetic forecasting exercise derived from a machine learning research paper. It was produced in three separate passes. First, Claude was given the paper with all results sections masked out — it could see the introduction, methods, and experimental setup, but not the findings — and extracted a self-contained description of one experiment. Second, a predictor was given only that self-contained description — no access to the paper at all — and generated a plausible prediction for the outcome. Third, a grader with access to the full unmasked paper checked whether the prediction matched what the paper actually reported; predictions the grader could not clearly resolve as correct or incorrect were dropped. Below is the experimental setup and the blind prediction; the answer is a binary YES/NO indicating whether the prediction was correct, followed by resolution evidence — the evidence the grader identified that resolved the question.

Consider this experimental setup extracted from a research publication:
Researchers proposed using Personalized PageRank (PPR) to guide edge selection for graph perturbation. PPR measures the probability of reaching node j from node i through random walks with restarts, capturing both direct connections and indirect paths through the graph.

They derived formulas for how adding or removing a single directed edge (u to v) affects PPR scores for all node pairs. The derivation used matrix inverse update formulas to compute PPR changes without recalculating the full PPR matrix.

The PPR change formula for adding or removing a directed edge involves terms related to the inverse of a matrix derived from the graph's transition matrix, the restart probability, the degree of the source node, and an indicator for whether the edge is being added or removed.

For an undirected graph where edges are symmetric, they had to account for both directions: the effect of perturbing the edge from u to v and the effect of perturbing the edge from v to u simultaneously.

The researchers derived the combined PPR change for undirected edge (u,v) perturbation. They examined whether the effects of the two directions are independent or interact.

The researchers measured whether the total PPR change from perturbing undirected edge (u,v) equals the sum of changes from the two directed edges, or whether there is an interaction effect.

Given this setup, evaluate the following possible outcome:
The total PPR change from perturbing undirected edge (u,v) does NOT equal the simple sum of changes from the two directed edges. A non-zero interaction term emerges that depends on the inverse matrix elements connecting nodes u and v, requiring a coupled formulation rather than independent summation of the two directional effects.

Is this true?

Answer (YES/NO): NO